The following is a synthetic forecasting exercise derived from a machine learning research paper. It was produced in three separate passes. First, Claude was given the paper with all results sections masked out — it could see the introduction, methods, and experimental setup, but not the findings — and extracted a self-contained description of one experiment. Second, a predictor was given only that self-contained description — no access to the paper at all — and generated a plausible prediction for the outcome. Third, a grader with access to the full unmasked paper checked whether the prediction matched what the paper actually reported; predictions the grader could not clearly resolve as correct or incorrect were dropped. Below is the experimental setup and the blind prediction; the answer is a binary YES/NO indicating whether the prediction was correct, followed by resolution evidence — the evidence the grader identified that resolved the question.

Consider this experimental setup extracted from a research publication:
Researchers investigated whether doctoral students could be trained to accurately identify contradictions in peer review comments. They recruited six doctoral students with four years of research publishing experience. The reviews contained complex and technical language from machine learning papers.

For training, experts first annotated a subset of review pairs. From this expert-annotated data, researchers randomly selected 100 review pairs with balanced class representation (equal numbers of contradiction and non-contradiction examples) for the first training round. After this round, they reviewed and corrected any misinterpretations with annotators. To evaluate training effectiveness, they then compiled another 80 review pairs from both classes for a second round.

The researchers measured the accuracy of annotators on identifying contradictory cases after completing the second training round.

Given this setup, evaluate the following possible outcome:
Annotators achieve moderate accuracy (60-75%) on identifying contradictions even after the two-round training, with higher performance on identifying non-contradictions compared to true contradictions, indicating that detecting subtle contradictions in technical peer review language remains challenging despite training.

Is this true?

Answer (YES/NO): NO